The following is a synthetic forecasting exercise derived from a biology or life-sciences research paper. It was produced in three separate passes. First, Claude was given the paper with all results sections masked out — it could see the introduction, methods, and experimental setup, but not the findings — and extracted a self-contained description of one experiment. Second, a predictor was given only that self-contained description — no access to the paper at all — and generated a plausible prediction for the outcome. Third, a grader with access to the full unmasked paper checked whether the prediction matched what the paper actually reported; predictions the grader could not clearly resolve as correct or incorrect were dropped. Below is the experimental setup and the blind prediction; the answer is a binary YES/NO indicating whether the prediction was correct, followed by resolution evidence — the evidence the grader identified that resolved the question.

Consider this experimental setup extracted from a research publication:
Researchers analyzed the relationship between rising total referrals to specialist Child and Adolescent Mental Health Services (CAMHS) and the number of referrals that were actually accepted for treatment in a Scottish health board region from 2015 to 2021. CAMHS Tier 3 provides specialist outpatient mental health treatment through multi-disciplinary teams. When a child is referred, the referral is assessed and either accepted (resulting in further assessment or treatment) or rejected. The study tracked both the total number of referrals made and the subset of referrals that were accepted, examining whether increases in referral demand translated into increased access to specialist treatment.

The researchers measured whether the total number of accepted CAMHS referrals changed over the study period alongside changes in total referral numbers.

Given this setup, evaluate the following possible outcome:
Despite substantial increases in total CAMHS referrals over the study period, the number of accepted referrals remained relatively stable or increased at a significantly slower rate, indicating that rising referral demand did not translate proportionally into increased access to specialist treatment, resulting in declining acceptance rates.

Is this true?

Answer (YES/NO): YES